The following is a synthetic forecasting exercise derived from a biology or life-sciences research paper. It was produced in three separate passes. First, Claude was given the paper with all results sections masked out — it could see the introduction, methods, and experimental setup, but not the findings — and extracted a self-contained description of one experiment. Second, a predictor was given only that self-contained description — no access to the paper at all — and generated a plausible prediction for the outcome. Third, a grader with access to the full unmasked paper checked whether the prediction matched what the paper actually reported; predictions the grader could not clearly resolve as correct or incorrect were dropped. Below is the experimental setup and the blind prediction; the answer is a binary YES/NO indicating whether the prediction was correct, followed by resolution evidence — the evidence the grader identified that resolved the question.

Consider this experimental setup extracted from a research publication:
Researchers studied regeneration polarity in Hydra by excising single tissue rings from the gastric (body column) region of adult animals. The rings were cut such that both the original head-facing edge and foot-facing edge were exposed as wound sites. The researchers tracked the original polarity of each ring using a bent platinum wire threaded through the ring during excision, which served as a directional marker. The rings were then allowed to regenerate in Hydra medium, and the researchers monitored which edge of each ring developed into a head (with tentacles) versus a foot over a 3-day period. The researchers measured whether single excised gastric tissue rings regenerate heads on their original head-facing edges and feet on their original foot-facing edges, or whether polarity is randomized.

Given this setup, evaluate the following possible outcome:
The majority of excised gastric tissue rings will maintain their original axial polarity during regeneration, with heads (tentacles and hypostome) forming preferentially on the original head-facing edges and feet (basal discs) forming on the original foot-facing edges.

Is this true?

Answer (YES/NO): YES